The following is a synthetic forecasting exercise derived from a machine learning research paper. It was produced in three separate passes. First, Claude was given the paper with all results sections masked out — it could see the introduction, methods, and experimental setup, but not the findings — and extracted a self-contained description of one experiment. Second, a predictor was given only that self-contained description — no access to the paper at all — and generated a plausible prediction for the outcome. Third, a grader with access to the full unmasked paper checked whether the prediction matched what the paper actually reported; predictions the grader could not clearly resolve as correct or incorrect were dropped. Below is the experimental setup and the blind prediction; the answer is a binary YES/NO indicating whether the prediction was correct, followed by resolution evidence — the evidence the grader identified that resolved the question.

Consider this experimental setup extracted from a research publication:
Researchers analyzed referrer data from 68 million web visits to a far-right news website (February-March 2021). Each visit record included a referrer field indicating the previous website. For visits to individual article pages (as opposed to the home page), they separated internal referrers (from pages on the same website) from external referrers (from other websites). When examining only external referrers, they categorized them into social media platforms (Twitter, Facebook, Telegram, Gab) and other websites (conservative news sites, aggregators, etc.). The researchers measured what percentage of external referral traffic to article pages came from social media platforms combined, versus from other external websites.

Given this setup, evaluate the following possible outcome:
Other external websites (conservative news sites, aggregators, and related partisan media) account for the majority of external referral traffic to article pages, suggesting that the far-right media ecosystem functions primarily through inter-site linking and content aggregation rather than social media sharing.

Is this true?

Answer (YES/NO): YES